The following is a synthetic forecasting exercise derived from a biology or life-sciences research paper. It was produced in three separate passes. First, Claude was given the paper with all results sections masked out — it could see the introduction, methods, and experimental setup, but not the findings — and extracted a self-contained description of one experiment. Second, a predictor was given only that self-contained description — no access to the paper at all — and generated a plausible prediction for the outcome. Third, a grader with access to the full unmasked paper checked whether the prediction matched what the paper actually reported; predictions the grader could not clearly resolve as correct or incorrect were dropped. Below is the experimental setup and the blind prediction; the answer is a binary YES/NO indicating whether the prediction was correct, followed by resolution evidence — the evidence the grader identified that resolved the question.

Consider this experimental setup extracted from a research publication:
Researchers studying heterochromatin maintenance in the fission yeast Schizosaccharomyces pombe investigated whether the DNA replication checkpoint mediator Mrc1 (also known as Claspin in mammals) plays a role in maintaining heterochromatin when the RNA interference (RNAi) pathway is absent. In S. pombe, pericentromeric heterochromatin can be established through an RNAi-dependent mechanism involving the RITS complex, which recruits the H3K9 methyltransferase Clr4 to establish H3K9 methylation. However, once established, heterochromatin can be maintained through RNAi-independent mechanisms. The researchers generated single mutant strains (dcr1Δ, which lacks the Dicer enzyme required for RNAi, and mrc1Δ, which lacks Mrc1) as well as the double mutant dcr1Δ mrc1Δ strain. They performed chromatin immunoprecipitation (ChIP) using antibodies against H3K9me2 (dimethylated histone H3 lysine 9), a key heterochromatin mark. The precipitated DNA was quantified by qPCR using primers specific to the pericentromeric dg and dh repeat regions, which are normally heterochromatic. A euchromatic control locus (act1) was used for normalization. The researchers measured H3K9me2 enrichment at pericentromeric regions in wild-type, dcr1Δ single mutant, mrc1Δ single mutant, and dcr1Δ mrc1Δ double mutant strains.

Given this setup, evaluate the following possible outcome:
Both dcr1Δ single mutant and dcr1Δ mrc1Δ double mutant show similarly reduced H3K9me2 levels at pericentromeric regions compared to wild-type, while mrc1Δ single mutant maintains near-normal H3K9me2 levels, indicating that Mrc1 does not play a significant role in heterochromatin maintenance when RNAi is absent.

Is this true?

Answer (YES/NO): NO